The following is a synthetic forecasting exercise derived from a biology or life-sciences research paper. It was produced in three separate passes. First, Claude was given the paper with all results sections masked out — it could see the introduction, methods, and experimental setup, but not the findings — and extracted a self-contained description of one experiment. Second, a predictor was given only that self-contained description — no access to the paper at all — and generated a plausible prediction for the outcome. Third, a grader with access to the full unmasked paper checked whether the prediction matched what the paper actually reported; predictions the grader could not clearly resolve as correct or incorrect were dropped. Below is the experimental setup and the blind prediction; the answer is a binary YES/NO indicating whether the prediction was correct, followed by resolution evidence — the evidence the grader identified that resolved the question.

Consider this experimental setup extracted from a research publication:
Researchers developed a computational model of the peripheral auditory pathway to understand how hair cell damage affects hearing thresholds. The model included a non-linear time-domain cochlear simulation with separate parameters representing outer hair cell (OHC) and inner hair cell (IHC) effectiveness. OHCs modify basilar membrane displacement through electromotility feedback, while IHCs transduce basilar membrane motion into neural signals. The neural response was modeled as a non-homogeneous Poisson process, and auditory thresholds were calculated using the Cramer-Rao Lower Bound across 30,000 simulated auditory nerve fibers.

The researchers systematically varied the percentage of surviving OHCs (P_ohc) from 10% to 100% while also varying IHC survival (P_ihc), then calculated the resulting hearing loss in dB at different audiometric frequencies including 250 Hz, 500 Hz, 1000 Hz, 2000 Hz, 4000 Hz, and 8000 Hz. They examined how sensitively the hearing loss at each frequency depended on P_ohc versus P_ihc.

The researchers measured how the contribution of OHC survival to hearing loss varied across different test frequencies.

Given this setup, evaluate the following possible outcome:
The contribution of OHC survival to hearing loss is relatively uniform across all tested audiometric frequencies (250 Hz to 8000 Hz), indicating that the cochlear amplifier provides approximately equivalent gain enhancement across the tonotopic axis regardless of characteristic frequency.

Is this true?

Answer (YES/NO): NO